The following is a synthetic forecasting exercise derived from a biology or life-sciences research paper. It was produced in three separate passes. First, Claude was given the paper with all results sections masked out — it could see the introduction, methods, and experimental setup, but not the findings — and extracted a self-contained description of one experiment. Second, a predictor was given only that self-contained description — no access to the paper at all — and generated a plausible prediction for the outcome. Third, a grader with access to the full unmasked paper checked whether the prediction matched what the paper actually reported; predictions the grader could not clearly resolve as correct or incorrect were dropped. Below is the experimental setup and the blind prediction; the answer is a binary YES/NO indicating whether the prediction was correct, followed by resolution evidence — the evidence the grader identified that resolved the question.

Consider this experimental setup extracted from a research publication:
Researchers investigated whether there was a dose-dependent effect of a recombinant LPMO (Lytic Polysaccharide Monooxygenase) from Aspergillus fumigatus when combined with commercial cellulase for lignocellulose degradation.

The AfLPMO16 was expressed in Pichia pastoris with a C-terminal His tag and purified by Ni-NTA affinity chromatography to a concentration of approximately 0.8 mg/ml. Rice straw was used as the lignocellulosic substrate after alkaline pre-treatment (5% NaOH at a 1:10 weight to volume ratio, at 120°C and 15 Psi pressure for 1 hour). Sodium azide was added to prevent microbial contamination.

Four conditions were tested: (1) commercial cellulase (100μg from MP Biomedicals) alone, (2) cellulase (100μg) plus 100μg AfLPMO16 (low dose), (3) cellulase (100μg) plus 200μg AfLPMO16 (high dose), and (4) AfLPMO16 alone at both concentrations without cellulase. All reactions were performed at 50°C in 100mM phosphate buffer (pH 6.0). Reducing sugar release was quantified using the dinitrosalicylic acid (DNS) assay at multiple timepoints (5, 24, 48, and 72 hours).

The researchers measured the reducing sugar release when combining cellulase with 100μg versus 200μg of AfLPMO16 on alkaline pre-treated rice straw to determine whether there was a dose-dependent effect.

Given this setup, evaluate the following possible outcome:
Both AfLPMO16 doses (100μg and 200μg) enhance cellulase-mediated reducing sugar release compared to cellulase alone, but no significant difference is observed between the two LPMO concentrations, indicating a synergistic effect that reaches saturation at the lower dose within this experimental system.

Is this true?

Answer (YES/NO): NO